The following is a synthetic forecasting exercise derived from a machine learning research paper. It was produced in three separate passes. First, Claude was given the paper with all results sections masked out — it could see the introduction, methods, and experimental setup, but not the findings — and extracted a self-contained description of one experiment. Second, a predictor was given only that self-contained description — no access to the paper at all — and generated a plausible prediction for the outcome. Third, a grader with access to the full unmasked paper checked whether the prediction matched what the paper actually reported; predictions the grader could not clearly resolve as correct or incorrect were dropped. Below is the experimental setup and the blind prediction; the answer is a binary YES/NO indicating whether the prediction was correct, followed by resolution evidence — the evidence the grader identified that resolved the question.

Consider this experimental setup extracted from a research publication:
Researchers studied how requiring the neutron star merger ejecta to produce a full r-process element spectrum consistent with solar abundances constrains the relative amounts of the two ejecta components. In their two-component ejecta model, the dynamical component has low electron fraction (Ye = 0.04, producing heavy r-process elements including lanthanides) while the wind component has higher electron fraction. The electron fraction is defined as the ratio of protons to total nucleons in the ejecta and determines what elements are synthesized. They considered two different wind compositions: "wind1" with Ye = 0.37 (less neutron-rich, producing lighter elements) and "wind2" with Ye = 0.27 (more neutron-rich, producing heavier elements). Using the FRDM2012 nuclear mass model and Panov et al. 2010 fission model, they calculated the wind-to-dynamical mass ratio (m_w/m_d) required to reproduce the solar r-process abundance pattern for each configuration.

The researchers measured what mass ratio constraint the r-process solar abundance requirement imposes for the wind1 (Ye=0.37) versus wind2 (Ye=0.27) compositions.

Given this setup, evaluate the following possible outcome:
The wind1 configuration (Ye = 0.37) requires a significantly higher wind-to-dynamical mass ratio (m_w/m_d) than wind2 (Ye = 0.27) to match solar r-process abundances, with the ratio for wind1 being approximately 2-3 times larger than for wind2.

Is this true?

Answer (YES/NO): NO